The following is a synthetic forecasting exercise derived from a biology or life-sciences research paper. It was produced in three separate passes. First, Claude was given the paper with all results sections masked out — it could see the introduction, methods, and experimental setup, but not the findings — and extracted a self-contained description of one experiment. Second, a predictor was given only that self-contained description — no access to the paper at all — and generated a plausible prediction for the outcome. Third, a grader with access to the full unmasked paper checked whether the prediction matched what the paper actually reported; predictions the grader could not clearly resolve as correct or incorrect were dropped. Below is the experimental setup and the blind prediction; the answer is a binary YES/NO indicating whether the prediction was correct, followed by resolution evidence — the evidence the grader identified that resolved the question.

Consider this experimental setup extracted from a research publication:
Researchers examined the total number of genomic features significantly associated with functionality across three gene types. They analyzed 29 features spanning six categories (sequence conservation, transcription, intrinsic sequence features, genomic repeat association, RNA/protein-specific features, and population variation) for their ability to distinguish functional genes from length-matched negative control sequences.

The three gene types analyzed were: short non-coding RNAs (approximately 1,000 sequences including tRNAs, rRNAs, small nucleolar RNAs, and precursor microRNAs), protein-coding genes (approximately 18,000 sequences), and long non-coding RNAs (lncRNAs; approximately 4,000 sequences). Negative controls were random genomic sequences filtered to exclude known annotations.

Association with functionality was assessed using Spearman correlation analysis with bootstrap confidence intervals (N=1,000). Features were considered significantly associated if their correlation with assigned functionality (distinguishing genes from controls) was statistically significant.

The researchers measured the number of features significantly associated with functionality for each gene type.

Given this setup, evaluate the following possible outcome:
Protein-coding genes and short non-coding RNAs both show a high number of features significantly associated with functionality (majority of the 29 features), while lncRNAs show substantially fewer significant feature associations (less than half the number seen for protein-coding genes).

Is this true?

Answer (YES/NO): NO